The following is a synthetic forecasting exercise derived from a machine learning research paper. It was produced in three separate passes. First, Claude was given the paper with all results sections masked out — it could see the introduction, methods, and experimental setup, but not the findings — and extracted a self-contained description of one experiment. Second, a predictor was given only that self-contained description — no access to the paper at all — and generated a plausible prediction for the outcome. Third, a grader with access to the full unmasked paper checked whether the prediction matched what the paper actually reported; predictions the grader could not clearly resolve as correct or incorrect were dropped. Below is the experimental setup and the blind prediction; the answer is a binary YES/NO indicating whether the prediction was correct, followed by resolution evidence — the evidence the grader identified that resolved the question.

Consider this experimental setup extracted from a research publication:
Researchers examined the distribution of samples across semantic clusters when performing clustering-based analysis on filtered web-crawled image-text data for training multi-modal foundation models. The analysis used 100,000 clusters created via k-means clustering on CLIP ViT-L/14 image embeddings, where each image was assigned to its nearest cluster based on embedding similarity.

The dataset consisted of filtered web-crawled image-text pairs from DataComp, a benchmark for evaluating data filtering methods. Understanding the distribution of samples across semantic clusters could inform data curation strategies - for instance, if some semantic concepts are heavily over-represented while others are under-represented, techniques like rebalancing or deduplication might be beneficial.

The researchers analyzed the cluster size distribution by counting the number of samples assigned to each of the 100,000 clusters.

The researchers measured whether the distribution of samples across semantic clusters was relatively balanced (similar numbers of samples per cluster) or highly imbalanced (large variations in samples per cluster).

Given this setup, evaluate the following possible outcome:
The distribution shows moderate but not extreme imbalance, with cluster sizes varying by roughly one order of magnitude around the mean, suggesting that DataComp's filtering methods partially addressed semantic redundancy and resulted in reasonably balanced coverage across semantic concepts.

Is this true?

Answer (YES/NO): NO